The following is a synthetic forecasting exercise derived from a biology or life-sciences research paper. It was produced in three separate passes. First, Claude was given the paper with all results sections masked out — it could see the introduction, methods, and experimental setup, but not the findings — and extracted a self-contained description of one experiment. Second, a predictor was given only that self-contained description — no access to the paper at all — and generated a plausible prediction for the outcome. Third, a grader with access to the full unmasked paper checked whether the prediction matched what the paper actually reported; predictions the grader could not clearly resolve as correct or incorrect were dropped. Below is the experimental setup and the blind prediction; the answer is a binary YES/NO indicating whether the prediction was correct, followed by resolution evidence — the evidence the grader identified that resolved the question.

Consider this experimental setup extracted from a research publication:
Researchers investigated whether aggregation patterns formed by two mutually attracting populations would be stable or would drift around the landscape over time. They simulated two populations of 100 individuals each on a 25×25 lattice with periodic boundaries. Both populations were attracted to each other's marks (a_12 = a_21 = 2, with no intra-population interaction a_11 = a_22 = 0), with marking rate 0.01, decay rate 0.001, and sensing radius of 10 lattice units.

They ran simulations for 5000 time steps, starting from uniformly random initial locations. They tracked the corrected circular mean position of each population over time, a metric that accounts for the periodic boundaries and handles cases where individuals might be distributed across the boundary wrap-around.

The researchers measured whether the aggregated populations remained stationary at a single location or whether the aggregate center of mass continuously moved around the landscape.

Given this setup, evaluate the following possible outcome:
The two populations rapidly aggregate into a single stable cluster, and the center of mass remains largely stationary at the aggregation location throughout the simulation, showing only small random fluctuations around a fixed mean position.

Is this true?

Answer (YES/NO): YES